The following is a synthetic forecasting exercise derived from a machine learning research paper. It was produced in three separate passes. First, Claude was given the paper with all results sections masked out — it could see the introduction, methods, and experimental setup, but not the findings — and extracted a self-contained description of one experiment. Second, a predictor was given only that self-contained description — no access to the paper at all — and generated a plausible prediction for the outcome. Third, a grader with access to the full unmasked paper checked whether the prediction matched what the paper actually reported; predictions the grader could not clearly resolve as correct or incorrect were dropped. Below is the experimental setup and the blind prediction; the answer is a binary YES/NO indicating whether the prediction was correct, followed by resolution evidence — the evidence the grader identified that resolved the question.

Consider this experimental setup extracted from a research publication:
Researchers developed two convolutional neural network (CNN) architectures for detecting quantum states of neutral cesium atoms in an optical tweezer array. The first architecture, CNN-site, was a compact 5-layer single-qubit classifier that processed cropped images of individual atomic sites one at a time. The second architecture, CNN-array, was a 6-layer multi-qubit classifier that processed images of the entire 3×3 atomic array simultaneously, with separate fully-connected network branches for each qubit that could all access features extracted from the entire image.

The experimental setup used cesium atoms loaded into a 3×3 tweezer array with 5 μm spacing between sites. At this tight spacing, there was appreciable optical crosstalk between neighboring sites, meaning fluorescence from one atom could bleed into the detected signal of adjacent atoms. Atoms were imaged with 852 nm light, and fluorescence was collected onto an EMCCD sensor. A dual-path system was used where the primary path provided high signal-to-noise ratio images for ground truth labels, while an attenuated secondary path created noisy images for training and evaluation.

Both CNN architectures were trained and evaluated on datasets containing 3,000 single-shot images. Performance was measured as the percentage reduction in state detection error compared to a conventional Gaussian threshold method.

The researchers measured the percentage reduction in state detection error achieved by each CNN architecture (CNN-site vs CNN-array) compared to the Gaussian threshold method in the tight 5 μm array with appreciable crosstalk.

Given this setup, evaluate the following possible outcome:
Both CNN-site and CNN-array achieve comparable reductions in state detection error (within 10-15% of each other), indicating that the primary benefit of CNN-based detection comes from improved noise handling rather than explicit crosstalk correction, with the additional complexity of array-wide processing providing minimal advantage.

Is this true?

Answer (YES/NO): NO